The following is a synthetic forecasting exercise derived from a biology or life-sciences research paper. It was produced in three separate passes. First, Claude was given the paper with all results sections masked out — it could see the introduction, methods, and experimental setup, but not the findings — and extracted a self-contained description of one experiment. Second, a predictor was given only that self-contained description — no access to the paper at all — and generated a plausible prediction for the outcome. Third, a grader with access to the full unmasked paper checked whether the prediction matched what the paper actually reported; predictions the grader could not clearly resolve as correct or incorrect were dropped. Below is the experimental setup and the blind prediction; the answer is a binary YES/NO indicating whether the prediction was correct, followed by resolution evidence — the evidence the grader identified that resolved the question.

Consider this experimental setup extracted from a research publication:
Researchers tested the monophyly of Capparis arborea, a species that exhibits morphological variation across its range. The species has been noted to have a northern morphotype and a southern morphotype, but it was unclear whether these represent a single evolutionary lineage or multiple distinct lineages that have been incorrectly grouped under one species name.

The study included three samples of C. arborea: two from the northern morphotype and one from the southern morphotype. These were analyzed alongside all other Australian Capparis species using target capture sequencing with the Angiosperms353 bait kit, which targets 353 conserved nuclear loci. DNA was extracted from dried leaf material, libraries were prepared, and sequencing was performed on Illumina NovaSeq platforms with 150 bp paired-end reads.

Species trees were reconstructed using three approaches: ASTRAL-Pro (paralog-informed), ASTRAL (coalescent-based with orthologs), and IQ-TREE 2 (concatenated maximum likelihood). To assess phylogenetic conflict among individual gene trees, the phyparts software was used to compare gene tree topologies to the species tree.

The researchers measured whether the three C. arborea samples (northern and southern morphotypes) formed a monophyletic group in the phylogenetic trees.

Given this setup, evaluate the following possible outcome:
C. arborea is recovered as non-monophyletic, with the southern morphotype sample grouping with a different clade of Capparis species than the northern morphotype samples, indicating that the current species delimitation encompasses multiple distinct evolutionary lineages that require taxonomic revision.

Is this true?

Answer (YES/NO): NO